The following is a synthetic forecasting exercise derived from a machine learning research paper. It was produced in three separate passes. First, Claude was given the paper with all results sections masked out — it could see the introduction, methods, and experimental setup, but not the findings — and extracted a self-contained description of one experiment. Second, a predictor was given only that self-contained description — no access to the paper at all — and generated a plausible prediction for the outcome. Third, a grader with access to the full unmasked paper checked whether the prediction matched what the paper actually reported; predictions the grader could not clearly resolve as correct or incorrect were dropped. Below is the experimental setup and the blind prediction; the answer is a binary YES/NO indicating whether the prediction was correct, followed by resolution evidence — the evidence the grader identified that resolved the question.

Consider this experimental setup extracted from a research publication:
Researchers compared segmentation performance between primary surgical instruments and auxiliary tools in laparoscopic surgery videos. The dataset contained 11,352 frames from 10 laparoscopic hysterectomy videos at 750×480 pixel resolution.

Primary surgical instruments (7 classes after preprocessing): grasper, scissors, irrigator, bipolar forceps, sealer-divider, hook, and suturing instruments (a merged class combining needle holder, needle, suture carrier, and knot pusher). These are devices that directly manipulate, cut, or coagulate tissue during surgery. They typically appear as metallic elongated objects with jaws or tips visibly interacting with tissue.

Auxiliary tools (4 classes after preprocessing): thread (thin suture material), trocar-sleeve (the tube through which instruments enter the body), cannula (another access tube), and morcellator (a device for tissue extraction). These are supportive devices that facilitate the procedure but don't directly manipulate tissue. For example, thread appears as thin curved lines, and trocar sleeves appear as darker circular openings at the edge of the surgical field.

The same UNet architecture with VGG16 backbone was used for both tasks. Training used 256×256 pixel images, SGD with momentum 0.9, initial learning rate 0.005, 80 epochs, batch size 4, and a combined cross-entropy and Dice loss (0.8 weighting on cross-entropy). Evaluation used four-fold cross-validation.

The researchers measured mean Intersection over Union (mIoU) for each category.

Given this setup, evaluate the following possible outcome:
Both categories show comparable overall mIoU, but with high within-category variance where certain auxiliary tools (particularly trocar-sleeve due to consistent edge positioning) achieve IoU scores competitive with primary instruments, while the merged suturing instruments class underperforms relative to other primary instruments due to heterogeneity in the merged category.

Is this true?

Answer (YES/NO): NO